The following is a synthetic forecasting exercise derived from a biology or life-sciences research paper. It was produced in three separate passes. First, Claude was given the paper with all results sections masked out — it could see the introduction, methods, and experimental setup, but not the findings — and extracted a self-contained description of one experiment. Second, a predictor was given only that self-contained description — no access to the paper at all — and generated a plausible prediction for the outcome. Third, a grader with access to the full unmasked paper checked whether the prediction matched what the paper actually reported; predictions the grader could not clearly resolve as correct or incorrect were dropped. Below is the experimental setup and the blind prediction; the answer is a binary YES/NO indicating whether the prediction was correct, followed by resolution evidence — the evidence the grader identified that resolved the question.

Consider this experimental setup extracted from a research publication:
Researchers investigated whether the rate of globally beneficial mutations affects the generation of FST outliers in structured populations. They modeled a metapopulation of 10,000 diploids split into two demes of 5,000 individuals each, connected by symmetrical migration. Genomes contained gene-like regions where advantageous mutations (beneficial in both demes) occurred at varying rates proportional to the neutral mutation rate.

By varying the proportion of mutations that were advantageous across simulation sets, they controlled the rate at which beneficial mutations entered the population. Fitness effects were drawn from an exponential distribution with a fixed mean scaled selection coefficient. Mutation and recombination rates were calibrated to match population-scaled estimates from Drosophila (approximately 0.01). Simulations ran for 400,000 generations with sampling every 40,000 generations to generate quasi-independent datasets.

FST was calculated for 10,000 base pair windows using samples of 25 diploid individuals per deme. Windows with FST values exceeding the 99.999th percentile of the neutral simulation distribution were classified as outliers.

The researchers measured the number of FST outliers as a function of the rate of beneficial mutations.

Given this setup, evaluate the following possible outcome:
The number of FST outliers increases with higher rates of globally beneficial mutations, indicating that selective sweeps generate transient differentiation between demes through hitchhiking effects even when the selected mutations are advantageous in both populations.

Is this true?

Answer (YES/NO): YES